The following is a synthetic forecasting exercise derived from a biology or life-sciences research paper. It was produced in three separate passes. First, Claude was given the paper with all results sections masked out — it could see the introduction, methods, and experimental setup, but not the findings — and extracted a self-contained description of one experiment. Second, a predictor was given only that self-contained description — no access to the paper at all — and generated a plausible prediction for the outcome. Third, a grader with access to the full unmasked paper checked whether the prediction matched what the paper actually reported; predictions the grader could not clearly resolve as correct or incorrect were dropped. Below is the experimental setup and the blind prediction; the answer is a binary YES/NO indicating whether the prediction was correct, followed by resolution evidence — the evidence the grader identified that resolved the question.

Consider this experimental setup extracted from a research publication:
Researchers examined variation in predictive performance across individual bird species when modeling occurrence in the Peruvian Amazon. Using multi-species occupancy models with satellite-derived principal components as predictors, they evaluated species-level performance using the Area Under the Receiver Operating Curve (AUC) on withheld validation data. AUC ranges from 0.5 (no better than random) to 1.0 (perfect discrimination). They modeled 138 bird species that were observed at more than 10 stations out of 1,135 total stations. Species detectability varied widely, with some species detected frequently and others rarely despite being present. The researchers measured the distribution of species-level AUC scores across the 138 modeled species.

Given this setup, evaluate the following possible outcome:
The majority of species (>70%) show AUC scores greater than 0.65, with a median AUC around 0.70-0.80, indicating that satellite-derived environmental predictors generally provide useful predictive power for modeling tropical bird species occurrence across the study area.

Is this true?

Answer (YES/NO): NO